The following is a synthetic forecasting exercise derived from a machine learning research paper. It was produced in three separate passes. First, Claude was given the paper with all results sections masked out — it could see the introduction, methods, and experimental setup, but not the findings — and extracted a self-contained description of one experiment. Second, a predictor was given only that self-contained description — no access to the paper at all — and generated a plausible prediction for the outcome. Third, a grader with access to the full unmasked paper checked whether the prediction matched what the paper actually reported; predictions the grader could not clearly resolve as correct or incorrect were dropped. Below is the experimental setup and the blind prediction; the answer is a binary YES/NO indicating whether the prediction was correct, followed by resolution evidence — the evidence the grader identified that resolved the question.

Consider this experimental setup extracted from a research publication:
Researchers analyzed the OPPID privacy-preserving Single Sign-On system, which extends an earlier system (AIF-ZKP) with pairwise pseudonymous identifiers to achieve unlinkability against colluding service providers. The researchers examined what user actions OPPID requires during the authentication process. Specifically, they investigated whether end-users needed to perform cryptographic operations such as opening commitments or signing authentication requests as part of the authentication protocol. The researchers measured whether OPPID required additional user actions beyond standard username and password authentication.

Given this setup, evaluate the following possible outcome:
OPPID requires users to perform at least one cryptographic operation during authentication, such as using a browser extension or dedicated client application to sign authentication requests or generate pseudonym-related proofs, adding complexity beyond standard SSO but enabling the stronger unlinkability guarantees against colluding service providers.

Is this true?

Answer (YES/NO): YES